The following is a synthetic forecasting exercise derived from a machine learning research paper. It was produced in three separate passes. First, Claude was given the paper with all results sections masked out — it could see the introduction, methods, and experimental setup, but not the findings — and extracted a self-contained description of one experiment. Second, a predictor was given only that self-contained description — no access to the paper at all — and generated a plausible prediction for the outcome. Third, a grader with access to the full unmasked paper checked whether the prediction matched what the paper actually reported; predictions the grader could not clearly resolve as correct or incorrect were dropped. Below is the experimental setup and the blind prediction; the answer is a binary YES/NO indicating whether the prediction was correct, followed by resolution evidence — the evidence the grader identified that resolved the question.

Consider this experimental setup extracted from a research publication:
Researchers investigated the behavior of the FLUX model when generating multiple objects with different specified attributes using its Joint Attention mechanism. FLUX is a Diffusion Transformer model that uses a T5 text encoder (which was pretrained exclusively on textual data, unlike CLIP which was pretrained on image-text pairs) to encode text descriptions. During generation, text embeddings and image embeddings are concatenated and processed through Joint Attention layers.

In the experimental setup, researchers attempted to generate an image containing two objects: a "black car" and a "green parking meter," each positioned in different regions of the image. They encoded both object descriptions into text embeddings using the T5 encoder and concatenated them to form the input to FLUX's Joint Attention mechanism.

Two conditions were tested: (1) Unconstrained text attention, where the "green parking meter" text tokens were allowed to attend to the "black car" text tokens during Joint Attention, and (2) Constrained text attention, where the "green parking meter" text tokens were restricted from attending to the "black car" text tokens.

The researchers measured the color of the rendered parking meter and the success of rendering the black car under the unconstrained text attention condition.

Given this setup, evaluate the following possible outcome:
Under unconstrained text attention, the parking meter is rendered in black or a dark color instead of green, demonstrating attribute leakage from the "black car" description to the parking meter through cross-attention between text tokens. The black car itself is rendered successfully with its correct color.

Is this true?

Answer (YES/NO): NO